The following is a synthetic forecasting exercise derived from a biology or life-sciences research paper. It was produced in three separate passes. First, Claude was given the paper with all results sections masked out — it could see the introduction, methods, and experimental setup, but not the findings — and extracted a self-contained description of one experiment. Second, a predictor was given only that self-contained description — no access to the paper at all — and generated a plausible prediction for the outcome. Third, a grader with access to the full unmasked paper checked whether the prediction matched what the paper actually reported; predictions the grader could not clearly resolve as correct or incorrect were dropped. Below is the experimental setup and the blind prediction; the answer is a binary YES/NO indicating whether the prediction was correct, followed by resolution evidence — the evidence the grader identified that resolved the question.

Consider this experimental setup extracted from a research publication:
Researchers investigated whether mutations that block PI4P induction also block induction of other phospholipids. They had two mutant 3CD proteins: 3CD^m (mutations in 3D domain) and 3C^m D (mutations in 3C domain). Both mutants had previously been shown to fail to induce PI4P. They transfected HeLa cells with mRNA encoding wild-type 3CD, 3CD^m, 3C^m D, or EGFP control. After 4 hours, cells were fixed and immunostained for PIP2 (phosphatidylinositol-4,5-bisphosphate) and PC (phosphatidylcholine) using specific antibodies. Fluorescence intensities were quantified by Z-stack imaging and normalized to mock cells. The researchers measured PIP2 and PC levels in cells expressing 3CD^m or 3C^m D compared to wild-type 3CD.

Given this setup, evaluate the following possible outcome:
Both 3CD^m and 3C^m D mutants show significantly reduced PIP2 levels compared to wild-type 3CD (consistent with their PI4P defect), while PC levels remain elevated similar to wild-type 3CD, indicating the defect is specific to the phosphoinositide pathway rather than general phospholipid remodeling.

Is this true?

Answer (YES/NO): NO